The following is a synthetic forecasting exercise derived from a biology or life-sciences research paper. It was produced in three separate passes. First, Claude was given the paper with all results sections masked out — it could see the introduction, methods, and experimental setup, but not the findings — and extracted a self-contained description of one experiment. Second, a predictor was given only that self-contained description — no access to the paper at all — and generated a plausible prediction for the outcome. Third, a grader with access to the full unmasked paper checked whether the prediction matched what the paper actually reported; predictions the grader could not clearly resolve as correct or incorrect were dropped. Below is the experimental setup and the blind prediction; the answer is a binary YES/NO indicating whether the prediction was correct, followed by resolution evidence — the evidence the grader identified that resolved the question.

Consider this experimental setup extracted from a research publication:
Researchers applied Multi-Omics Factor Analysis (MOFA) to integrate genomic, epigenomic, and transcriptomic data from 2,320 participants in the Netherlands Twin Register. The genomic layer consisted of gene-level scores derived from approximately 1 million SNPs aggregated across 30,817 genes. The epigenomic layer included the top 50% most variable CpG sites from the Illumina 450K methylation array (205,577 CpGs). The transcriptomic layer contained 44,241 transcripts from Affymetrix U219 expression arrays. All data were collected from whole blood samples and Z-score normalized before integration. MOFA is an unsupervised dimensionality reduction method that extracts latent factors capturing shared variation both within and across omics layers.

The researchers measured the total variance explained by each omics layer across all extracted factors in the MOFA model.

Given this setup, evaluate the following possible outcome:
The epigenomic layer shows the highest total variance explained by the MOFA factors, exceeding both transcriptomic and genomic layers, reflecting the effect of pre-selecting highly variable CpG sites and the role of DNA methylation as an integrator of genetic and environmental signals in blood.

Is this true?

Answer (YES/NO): YES